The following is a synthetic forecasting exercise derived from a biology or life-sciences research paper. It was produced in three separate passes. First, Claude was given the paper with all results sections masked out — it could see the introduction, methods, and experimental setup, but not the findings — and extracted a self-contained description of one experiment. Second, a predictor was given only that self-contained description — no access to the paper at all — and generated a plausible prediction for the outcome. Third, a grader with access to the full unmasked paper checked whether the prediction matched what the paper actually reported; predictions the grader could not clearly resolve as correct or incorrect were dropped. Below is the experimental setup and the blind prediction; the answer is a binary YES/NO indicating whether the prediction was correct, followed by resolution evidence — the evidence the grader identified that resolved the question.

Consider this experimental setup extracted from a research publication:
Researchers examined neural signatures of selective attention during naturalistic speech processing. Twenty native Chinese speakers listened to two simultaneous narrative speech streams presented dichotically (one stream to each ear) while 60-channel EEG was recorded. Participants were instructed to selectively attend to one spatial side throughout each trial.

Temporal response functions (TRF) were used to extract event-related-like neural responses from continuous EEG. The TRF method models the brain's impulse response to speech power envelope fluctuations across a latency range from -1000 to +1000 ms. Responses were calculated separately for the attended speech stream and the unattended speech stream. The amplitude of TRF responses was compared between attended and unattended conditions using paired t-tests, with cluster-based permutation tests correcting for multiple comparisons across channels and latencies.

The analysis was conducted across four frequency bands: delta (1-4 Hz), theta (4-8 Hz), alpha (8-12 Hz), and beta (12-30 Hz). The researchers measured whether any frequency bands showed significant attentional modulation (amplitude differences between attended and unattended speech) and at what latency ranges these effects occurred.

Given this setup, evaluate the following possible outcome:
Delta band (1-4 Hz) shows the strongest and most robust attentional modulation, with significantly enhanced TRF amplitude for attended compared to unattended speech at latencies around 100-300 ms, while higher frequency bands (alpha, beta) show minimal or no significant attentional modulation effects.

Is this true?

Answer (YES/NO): NO